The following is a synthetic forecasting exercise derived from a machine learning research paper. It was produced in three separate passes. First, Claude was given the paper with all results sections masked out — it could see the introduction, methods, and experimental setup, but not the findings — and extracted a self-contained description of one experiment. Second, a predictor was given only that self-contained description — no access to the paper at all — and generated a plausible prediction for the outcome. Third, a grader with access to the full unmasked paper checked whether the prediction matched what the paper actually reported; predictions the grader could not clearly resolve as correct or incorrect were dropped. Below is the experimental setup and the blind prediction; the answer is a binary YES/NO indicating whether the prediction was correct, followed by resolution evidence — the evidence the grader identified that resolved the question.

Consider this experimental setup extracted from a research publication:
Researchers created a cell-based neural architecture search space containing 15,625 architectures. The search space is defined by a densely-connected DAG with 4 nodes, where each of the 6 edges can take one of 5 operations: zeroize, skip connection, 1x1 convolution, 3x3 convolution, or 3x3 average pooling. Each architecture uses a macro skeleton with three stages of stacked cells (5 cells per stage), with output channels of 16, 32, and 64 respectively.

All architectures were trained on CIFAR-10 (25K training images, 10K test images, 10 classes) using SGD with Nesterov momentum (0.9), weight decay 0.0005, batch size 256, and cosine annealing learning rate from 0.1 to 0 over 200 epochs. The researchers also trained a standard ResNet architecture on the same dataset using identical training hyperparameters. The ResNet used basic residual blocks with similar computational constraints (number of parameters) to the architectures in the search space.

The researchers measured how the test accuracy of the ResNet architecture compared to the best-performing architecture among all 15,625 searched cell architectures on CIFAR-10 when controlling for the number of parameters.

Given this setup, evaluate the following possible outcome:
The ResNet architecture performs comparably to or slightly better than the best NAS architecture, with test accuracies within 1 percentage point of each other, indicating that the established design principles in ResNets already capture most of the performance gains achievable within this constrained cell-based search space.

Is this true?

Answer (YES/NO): NO